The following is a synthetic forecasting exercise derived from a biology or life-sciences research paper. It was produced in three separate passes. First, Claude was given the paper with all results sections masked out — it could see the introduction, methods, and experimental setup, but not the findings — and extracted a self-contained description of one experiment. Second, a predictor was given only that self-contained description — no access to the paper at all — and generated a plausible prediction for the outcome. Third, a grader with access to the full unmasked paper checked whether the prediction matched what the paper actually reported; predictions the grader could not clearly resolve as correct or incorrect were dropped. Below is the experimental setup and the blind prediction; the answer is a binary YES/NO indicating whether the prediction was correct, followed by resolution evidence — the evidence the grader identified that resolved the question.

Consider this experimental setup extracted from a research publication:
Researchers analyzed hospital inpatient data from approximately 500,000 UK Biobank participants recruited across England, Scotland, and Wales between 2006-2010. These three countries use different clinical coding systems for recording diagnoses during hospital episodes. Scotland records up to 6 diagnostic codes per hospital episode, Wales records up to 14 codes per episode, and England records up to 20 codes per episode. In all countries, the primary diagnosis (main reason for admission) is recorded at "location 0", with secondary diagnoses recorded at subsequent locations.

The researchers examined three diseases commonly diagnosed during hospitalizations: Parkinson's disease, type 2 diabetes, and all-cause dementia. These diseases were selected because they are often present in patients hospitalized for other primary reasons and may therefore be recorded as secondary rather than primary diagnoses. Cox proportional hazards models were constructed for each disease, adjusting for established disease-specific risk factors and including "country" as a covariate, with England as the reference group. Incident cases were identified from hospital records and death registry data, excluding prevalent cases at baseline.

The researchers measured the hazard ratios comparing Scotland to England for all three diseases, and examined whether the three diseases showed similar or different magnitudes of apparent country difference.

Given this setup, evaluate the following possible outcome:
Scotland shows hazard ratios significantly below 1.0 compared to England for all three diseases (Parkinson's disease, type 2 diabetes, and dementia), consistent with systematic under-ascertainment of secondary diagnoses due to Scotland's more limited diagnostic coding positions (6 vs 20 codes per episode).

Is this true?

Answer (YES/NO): NO